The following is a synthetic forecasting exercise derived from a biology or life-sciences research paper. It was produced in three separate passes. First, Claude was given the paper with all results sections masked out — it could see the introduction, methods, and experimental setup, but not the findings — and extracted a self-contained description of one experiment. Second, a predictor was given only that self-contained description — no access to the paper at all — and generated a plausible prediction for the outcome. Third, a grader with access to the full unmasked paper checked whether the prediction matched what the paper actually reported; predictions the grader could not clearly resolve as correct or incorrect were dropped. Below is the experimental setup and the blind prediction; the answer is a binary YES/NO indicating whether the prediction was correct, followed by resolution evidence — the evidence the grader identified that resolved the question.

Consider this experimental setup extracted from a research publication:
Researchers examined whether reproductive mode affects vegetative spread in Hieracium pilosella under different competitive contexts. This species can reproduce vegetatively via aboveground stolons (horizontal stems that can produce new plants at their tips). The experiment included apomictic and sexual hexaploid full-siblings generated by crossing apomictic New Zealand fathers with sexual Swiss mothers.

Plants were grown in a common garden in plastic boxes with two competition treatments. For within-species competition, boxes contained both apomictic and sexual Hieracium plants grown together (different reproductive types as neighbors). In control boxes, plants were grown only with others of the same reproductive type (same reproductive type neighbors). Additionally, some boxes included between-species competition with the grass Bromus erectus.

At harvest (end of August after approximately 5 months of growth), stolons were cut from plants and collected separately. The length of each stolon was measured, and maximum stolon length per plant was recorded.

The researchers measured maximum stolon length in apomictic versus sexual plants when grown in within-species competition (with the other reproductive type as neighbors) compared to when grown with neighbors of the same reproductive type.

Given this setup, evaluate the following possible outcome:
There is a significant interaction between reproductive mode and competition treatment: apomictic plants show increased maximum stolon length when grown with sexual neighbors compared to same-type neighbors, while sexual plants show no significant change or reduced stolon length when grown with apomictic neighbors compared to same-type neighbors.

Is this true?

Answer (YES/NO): YES